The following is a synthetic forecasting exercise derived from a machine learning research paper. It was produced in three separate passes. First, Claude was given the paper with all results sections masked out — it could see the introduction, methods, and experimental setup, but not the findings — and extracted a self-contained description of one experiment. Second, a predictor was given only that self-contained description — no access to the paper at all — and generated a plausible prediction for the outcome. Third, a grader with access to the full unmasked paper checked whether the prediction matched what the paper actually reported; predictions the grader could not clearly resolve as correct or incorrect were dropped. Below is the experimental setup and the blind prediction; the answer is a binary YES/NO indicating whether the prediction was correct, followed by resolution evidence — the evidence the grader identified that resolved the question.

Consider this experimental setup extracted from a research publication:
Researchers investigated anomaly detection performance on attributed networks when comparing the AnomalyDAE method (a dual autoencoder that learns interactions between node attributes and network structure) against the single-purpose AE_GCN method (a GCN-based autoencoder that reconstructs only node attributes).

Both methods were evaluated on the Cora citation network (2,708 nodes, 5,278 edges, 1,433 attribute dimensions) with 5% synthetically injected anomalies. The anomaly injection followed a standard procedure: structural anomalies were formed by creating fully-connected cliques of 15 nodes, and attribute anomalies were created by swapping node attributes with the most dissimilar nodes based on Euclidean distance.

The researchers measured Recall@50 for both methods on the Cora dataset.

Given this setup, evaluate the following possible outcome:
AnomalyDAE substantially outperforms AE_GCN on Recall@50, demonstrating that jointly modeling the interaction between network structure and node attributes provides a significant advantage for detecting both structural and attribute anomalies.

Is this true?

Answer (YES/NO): NO